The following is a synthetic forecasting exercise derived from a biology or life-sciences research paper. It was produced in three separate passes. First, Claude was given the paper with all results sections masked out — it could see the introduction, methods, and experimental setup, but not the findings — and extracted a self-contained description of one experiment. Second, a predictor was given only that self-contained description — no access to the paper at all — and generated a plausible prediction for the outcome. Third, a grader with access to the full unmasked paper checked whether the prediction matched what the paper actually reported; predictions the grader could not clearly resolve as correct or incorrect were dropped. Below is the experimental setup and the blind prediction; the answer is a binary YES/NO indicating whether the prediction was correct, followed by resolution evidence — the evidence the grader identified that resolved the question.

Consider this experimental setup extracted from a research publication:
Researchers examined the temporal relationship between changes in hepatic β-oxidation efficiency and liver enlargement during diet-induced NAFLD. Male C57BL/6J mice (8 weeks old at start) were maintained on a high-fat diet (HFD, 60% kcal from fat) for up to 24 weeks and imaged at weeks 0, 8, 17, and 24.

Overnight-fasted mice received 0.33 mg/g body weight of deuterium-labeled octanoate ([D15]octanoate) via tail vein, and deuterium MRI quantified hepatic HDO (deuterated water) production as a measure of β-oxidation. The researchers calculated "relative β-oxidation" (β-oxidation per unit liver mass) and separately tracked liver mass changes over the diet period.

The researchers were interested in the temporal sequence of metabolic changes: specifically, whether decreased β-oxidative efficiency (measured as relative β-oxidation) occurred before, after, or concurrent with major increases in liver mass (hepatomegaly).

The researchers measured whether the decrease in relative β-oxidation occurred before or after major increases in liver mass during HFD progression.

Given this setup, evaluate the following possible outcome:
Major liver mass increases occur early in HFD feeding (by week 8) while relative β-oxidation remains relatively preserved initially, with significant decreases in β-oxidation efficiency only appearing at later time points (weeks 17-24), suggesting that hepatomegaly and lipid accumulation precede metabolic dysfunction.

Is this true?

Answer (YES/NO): NO